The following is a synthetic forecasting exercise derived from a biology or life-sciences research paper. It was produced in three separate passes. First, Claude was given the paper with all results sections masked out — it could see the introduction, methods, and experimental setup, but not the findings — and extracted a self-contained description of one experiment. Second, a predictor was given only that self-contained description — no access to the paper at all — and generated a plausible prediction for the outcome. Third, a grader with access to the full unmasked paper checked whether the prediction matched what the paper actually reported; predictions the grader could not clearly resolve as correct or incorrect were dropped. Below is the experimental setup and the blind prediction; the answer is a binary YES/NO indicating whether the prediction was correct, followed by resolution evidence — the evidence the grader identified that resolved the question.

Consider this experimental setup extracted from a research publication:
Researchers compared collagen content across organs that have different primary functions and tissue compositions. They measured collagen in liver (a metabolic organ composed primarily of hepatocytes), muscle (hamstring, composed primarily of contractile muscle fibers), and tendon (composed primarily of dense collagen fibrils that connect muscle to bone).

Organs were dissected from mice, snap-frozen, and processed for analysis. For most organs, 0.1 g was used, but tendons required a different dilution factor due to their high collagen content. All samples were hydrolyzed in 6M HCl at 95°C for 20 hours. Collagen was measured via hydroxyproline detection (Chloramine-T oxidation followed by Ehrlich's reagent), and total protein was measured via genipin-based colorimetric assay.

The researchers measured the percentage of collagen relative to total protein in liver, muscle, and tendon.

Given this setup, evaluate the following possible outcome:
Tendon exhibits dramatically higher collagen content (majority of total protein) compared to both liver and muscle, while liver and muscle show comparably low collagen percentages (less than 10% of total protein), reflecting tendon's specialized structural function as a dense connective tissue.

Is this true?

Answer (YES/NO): NO